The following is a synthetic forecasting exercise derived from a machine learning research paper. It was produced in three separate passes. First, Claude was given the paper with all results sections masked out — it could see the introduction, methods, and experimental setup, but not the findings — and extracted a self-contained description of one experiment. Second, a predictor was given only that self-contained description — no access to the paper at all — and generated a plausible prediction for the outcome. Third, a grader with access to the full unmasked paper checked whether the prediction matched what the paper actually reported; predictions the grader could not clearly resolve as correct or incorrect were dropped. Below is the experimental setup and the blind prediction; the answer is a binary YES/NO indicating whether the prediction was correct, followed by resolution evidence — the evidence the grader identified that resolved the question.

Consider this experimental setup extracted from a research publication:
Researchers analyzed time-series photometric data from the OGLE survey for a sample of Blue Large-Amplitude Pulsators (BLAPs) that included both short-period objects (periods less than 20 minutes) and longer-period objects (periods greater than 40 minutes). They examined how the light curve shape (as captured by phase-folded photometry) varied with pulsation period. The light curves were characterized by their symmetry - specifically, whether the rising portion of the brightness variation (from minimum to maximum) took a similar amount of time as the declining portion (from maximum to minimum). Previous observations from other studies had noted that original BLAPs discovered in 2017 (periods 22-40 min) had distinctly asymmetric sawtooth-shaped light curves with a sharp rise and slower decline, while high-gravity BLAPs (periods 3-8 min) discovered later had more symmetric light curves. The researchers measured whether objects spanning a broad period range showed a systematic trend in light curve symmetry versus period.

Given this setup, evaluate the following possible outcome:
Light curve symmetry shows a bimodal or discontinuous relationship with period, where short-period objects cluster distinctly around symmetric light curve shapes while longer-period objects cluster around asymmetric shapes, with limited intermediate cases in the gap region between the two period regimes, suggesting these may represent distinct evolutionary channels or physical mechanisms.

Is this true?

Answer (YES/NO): NO